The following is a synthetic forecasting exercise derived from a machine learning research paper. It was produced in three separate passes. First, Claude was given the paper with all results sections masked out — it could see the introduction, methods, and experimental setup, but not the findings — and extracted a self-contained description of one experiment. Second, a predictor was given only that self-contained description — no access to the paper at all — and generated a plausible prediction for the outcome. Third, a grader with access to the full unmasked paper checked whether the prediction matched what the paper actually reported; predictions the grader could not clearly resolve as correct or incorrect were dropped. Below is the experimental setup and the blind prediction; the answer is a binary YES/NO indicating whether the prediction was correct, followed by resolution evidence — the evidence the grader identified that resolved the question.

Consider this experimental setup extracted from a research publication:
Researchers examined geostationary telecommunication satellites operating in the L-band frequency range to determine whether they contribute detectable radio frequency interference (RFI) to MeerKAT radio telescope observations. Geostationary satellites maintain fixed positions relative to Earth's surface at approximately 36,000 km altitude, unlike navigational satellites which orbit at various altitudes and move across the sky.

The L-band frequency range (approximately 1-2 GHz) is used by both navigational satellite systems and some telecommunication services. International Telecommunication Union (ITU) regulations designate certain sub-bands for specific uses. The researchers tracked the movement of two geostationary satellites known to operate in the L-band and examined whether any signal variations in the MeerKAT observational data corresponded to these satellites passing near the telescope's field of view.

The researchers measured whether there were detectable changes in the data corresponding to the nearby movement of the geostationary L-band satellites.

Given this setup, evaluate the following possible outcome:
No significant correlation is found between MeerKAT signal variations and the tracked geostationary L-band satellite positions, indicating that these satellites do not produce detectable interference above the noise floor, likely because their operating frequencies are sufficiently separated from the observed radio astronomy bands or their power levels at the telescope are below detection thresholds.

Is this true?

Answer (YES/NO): YES